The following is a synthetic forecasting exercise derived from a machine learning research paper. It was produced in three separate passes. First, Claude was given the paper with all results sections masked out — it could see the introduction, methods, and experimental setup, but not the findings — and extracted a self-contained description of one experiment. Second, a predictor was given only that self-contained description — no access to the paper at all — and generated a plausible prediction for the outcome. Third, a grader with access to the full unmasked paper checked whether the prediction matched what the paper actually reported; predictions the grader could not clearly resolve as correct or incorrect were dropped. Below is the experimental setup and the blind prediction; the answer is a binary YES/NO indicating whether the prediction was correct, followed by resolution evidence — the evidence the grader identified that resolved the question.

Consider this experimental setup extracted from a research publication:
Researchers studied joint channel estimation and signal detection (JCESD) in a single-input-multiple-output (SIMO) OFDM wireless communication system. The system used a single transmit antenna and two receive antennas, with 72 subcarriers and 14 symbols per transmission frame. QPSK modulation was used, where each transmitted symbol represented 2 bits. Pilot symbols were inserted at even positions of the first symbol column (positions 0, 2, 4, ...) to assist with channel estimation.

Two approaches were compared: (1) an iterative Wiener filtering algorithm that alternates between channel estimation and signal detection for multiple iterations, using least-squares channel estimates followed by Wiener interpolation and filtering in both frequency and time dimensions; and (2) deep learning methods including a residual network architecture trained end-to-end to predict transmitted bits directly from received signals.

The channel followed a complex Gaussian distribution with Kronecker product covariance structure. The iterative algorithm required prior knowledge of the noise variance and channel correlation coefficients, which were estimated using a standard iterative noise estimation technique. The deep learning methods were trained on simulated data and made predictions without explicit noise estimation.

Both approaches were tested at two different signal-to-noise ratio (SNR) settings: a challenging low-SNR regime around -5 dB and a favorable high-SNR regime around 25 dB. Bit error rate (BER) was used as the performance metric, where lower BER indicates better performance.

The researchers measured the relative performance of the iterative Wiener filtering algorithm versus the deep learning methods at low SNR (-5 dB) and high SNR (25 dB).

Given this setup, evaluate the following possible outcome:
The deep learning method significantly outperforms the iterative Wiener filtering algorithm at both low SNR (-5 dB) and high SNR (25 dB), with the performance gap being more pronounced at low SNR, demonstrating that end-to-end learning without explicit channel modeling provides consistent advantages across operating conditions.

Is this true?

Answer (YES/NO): NO